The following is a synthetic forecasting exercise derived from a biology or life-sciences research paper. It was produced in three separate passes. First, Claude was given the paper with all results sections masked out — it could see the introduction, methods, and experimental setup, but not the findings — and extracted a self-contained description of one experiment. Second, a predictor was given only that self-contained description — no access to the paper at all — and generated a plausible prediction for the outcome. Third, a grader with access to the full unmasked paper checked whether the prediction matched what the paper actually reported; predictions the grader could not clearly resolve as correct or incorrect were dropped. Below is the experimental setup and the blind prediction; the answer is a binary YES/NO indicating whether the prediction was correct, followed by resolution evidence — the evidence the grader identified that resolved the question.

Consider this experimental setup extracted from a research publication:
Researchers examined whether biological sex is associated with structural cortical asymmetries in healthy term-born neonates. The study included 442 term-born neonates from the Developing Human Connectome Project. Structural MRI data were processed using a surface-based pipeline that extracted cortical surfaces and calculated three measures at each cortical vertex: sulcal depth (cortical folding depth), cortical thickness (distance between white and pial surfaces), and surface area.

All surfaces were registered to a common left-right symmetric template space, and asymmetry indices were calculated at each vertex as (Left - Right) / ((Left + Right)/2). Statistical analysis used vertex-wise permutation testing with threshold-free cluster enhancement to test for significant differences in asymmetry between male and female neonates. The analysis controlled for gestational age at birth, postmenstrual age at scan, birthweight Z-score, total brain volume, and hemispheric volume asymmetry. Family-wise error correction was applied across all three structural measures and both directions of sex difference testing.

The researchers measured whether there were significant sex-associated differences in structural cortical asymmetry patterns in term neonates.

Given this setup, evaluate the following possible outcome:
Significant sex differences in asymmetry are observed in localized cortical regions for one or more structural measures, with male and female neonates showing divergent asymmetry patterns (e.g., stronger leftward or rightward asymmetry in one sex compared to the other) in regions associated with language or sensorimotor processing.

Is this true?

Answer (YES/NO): NO